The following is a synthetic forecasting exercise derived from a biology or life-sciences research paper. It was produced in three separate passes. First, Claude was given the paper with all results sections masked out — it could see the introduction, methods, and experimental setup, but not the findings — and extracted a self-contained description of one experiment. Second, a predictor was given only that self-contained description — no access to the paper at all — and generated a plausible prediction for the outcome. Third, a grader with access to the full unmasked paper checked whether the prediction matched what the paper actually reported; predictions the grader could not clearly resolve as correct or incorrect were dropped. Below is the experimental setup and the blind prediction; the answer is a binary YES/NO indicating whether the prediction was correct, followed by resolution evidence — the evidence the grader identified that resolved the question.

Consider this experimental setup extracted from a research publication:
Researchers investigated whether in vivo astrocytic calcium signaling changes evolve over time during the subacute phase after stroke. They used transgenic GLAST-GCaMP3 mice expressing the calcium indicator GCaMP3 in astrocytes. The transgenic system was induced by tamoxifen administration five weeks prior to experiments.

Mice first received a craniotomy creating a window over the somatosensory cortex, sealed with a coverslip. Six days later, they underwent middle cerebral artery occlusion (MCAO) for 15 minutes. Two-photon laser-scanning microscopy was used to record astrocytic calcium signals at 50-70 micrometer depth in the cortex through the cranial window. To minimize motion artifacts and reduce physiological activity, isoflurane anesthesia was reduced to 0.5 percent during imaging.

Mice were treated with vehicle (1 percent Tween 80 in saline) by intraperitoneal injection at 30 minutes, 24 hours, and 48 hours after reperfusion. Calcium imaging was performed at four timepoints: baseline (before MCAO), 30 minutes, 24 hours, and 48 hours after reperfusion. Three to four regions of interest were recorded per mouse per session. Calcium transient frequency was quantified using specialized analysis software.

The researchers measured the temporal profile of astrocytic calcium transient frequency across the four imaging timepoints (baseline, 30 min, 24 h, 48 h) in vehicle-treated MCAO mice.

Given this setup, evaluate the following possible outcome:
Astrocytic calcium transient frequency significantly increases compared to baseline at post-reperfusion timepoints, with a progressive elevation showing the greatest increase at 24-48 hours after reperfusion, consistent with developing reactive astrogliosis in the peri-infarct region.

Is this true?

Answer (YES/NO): NO